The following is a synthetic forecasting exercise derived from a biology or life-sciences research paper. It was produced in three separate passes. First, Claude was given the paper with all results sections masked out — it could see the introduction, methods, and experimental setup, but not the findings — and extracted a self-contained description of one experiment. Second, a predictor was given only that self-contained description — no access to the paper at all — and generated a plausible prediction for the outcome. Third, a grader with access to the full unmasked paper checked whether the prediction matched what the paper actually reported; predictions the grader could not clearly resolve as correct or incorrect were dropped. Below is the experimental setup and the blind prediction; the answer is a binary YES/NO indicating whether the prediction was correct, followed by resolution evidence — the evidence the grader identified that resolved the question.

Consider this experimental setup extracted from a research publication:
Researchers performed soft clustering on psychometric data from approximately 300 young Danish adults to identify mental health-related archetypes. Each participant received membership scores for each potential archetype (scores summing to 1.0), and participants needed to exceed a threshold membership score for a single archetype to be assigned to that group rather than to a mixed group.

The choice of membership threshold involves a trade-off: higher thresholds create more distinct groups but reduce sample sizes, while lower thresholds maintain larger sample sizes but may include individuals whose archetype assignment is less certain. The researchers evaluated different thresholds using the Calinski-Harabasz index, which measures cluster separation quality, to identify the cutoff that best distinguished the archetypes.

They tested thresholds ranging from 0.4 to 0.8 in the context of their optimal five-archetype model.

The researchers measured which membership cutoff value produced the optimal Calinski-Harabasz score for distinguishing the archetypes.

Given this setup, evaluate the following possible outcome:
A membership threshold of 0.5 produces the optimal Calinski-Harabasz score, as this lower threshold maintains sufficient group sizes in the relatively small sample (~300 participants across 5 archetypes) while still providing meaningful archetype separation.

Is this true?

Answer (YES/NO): NO